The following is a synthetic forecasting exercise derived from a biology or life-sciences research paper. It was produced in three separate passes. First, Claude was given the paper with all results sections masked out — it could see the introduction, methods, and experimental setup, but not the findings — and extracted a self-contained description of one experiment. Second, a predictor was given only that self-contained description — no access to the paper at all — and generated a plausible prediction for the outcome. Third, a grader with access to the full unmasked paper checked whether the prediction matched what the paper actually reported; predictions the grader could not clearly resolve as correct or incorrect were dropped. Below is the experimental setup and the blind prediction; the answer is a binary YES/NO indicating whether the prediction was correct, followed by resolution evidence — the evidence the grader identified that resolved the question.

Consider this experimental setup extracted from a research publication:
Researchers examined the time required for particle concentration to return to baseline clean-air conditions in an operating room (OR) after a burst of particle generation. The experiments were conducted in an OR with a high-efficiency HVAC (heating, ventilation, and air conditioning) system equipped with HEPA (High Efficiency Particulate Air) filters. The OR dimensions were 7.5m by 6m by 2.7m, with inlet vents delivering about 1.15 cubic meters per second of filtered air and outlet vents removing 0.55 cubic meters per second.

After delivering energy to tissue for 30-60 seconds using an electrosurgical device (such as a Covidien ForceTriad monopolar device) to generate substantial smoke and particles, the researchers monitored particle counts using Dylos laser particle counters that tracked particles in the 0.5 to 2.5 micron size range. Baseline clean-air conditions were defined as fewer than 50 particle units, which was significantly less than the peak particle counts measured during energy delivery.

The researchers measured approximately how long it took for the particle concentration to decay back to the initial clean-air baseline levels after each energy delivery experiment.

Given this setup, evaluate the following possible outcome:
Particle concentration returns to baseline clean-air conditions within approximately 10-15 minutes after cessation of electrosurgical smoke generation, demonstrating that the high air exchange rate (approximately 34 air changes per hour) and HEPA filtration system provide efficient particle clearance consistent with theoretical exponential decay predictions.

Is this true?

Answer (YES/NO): NO